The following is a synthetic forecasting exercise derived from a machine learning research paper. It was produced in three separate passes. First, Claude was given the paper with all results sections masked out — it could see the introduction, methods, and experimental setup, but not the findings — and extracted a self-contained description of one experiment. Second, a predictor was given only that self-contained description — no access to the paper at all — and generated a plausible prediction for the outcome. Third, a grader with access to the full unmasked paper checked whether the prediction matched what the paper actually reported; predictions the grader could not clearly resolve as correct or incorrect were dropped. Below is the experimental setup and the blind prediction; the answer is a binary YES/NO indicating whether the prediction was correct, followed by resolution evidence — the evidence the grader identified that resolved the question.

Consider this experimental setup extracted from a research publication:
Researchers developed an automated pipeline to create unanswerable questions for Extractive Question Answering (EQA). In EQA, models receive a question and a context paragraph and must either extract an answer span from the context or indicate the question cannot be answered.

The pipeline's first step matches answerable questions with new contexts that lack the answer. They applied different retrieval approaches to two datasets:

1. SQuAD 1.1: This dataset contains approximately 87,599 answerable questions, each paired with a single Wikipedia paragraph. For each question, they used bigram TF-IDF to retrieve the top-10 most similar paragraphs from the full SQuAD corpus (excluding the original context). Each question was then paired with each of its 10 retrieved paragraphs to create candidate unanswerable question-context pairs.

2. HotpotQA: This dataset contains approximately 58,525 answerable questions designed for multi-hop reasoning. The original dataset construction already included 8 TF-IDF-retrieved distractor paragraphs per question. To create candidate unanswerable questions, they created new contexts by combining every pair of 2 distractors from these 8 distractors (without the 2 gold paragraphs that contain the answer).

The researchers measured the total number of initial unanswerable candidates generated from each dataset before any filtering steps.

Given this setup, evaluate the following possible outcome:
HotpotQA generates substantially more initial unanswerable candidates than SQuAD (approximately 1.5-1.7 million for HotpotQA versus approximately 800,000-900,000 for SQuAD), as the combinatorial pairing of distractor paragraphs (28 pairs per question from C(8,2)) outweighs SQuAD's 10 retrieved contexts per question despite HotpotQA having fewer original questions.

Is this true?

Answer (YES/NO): NO